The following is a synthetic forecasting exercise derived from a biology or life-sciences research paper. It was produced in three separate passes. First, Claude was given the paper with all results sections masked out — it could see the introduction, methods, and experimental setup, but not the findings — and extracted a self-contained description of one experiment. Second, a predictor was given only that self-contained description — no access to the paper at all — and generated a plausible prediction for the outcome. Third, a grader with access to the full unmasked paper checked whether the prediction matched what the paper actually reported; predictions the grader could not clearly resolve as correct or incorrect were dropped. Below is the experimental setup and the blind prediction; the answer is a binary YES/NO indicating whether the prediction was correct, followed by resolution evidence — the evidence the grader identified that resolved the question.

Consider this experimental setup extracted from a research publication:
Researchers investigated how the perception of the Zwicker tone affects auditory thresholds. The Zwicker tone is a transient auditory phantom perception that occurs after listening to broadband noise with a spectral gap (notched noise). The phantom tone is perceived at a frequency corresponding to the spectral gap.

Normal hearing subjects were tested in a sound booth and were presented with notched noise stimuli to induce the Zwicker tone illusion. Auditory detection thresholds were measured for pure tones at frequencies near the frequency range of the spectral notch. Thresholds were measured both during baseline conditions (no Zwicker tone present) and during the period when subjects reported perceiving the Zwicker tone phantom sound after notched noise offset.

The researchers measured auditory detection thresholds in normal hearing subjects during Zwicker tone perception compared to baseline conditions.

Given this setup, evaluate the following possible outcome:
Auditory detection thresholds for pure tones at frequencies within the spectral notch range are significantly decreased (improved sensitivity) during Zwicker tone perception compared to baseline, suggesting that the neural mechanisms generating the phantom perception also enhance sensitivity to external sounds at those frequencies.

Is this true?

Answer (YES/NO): NO